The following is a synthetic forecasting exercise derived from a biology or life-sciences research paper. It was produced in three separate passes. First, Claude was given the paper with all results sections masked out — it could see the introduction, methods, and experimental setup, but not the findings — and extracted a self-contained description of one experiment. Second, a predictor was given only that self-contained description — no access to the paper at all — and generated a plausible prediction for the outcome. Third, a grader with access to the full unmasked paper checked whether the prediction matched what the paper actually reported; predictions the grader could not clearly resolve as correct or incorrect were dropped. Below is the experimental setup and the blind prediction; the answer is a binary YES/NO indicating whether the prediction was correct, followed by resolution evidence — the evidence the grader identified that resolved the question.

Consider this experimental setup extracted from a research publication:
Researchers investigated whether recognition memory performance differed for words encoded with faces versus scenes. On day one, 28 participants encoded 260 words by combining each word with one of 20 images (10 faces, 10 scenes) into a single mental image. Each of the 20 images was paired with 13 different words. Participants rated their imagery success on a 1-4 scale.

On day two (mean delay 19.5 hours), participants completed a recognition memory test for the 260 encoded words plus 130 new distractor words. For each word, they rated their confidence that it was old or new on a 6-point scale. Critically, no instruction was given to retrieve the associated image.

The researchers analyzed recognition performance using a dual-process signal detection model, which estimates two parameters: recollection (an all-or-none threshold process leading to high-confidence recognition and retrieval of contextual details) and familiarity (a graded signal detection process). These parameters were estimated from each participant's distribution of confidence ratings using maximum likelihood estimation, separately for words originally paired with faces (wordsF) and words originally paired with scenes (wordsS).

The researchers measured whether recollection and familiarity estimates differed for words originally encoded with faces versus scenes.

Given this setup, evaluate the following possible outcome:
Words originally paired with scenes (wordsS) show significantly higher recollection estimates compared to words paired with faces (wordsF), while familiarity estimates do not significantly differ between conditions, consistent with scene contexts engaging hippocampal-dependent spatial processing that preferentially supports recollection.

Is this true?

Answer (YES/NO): NO